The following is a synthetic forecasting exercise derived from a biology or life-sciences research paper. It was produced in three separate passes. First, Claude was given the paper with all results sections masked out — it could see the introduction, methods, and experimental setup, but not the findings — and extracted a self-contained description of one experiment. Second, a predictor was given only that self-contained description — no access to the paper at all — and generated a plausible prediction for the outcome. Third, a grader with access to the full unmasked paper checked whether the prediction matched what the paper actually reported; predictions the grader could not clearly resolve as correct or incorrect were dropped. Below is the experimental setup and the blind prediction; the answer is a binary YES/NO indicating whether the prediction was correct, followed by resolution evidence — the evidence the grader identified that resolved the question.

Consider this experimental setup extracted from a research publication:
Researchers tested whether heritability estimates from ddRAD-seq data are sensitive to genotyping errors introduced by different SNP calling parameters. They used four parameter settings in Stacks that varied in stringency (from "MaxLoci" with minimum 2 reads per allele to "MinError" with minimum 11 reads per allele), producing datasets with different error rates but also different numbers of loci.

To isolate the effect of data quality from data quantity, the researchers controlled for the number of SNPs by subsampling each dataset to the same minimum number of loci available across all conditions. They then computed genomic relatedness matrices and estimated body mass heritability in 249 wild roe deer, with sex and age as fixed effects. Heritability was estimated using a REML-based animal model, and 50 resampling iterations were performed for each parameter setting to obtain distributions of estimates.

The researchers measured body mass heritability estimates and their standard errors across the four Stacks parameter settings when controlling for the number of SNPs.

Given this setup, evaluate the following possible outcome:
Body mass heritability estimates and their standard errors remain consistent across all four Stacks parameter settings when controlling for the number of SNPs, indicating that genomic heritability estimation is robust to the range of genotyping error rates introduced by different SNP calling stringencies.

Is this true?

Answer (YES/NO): YES